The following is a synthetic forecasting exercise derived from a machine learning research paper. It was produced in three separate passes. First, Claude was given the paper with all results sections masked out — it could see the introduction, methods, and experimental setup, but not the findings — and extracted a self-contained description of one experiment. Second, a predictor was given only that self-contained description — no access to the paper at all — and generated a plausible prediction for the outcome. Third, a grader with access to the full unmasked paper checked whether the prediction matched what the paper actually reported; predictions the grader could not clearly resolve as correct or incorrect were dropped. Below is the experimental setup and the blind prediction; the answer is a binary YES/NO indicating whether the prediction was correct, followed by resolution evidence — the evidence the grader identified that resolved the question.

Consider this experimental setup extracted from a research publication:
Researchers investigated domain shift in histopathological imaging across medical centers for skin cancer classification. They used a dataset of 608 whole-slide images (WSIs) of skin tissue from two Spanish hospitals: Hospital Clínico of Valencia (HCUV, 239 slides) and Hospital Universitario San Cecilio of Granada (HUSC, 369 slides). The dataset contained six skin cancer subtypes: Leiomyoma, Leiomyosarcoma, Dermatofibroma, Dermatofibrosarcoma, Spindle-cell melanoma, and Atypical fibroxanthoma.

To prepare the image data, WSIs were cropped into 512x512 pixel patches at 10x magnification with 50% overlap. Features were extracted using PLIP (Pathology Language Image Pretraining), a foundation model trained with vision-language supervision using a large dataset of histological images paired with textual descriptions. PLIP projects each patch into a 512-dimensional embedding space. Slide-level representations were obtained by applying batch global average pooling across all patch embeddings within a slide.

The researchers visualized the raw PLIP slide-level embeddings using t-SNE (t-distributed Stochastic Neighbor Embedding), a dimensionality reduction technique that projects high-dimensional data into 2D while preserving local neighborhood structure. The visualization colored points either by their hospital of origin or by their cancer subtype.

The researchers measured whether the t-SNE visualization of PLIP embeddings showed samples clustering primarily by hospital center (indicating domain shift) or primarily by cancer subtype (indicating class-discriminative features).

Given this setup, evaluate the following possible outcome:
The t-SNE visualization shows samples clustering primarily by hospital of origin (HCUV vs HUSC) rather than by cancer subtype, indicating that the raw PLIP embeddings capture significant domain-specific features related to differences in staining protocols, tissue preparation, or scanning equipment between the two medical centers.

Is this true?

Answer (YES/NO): YES